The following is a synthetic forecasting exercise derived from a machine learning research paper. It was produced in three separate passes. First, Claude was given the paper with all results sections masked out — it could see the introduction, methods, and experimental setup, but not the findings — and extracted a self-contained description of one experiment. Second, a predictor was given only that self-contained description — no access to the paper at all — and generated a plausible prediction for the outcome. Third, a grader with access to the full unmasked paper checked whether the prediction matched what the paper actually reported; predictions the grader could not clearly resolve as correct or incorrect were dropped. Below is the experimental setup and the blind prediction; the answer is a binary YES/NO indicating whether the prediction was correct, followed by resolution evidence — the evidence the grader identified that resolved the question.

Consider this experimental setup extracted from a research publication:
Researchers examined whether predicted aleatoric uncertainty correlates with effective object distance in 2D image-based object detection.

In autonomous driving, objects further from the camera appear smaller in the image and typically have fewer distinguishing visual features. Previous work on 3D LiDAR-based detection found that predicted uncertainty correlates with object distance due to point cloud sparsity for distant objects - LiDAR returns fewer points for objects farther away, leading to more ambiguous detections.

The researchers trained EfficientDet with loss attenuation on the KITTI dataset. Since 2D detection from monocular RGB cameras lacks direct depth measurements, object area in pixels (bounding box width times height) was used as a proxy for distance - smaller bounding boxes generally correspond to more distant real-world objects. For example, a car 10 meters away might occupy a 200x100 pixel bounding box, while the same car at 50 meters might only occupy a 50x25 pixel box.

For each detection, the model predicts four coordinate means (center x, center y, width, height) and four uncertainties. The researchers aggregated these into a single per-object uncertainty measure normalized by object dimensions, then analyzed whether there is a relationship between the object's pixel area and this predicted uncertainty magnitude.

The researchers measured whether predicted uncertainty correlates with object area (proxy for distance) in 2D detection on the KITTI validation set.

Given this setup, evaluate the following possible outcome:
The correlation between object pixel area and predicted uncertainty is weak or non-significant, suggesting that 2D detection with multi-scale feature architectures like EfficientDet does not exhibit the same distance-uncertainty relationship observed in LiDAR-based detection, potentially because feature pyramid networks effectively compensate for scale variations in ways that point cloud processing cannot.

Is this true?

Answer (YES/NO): NO